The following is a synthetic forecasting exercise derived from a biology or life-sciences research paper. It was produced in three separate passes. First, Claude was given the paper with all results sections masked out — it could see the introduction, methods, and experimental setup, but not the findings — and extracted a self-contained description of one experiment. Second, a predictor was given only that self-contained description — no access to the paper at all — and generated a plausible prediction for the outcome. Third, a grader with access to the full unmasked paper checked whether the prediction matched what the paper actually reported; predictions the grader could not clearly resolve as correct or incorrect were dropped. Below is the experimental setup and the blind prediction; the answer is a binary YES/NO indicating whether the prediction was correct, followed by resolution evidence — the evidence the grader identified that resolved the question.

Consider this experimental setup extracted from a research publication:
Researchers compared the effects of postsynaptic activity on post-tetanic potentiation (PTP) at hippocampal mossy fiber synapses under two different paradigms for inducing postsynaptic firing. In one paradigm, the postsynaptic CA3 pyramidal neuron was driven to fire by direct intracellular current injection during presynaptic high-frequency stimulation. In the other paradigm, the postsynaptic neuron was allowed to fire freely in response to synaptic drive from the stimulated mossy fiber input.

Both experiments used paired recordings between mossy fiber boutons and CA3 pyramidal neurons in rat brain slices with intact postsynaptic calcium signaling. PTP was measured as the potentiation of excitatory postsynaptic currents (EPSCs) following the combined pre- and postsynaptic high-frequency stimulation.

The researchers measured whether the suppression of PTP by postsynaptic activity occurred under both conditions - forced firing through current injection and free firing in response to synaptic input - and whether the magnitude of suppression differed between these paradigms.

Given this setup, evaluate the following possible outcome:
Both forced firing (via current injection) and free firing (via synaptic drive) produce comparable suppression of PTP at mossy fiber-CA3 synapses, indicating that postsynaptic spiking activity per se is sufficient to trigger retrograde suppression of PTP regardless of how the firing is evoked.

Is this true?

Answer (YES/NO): NO